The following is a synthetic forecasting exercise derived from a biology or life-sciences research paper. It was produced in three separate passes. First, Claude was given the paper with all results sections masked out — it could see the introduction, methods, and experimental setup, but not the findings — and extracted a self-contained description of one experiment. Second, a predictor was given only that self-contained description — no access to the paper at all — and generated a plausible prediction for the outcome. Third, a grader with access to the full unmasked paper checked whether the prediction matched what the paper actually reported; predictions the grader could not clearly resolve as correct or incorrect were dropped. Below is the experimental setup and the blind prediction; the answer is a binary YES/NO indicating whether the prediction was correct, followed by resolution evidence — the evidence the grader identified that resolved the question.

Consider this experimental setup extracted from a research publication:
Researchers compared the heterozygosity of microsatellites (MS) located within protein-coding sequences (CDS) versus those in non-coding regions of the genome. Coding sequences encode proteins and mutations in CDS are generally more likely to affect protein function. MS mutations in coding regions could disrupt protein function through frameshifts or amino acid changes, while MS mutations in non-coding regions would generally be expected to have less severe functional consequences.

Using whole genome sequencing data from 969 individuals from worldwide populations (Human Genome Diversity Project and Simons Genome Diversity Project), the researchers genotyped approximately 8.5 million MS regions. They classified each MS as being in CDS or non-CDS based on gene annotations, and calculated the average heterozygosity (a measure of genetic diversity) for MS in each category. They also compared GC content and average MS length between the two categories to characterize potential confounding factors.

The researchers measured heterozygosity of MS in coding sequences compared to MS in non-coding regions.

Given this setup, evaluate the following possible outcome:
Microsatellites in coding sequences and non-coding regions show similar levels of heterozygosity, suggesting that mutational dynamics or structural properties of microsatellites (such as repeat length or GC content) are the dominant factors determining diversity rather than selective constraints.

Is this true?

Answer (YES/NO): NO